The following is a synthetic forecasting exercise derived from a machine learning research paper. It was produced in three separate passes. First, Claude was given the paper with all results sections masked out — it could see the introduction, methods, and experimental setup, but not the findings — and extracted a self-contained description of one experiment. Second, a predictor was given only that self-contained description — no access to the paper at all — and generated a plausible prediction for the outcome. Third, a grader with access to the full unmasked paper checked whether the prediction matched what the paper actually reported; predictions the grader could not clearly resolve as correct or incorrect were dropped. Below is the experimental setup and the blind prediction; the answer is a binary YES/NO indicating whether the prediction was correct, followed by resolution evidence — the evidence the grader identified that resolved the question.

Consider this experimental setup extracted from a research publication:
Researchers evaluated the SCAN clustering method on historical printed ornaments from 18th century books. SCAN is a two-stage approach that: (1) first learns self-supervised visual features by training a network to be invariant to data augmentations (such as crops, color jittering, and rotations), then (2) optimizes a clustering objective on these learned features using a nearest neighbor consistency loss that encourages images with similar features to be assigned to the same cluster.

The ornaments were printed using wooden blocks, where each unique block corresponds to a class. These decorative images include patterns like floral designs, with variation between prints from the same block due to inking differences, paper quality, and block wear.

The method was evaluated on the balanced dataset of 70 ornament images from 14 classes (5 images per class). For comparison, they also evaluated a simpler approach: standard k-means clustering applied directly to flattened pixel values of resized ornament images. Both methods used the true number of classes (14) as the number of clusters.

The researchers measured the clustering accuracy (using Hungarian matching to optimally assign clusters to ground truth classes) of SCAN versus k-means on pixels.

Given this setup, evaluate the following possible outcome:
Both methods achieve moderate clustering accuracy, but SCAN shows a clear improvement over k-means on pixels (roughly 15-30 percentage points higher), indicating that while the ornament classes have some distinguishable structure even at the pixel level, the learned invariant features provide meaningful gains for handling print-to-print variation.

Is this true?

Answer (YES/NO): NO